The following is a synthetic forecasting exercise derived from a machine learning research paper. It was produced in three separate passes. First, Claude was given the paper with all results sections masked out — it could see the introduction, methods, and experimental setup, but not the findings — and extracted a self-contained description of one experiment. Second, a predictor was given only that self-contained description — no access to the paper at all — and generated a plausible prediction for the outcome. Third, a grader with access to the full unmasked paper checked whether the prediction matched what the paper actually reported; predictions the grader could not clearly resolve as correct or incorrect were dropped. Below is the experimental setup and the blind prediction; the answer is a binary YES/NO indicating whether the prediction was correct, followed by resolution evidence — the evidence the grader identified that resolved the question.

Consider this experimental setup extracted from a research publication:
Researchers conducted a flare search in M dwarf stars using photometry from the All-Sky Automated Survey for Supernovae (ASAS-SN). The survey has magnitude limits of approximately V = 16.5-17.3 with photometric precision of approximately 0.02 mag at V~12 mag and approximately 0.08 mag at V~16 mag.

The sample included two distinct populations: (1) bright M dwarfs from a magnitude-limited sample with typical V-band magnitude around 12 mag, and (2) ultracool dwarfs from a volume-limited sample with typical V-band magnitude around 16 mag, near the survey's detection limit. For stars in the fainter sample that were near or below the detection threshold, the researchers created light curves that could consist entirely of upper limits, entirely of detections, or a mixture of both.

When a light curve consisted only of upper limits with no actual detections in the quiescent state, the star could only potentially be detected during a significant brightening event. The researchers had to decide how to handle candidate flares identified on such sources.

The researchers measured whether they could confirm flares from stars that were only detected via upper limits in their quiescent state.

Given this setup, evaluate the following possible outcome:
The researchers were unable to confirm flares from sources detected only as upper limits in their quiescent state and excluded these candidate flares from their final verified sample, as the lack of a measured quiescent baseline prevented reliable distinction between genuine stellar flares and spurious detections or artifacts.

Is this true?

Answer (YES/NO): YES